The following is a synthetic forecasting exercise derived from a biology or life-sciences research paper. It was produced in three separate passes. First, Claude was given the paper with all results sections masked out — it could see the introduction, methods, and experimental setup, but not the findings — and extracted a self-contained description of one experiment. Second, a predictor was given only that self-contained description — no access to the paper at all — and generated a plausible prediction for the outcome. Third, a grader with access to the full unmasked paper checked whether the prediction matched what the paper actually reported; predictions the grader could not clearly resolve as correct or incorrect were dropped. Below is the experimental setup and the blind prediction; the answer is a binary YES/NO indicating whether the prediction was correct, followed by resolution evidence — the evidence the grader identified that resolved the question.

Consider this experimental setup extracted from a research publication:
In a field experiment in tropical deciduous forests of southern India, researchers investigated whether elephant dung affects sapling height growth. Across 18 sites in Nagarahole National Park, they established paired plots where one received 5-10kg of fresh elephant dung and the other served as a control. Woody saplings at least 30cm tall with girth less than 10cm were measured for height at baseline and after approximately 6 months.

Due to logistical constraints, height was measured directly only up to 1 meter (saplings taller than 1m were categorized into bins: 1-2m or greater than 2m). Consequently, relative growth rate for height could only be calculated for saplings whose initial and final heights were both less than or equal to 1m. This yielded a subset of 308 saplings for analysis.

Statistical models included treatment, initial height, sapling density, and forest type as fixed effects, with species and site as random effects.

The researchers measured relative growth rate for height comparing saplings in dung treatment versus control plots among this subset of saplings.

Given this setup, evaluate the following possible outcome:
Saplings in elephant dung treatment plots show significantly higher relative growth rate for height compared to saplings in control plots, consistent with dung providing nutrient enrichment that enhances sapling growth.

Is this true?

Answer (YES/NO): NO